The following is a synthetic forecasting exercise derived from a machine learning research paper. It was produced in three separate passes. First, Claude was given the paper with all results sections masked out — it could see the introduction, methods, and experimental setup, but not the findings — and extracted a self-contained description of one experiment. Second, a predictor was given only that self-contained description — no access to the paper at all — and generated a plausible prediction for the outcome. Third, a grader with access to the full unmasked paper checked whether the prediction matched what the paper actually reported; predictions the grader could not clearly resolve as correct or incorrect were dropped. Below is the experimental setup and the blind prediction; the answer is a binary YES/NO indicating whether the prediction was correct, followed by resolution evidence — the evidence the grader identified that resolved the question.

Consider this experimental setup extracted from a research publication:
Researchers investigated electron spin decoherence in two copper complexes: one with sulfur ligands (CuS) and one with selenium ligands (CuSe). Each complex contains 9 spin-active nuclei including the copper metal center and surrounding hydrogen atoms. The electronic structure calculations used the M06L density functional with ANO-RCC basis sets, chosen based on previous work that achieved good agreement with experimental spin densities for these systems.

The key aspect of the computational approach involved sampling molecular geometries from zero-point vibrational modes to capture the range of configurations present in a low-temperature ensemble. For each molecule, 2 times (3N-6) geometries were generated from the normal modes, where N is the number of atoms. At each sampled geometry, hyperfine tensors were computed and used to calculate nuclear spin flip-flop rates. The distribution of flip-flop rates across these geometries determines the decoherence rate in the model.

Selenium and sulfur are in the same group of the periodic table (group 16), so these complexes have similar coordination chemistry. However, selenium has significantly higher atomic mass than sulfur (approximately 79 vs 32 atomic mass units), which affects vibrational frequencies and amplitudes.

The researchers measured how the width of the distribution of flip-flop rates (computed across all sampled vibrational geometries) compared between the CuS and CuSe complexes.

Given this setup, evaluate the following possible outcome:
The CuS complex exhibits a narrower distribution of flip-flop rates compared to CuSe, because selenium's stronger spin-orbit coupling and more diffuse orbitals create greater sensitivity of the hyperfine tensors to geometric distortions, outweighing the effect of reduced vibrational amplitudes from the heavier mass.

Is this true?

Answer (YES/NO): NO